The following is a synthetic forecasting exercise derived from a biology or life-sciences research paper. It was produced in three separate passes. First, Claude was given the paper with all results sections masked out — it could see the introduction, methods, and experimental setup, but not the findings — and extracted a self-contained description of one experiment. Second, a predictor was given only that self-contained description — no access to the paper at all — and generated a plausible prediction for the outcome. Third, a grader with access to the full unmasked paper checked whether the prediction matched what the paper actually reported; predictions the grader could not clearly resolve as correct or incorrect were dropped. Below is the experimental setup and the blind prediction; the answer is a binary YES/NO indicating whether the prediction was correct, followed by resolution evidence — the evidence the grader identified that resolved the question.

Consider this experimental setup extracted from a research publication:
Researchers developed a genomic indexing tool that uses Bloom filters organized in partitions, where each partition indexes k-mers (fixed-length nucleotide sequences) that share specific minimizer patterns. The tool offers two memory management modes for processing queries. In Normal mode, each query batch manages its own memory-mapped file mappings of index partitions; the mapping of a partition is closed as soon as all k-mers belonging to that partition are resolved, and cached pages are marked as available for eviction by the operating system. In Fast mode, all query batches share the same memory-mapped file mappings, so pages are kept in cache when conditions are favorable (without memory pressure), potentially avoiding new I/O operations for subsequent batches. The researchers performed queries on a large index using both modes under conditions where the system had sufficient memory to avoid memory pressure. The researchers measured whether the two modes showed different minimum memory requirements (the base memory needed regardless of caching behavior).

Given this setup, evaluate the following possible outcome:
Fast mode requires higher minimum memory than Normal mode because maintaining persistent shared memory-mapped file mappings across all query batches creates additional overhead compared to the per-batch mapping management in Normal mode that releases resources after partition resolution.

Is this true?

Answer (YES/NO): NO